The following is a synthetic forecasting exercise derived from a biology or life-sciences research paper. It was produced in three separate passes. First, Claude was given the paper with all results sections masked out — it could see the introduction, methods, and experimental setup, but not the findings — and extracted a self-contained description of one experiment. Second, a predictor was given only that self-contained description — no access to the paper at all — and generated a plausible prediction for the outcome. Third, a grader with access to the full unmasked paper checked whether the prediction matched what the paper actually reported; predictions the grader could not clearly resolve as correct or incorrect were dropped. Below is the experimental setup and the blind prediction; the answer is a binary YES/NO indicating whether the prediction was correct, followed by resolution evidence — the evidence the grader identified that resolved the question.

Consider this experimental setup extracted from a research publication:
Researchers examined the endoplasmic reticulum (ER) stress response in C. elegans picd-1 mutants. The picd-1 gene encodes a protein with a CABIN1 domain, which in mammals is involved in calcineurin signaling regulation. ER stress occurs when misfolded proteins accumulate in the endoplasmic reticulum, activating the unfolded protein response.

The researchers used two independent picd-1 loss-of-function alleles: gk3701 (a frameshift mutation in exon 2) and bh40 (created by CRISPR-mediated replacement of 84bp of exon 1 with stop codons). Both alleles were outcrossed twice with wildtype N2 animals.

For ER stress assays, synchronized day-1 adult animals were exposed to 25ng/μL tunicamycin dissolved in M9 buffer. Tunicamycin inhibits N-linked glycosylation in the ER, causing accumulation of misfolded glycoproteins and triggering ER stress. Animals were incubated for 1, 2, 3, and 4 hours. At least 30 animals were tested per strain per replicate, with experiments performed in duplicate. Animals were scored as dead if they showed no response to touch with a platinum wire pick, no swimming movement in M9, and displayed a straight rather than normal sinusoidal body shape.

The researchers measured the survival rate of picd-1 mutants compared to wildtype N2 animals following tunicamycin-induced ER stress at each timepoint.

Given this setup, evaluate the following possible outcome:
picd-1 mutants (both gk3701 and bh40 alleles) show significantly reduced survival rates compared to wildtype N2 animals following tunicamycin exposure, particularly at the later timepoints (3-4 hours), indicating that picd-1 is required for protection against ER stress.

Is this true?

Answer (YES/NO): YES